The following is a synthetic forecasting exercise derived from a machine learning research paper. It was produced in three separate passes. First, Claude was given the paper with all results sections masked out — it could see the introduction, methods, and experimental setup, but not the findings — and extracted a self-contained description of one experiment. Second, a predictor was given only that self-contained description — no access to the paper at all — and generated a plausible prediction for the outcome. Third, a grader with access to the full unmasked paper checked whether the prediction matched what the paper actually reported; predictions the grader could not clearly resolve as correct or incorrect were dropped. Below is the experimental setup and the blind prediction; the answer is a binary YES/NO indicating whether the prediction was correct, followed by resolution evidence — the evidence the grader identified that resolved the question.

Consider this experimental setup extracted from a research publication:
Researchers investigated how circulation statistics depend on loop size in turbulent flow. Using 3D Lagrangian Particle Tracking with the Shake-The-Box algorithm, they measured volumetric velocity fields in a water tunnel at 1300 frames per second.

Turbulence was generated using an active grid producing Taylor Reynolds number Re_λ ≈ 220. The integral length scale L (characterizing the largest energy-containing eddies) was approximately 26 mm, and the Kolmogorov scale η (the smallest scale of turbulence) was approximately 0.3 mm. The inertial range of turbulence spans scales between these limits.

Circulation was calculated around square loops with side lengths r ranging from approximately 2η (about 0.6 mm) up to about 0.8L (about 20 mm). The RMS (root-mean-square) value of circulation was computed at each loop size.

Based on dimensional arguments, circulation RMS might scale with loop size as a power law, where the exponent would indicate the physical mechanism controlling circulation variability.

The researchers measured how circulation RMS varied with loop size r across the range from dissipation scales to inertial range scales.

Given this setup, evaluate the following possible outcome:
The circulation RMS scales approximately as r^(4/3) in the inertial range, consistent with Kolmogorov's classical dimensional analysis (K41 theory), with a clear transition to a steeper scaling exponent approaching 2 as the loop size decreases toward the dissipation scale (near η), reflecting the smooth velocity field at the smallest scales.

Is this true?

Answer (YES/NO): NO